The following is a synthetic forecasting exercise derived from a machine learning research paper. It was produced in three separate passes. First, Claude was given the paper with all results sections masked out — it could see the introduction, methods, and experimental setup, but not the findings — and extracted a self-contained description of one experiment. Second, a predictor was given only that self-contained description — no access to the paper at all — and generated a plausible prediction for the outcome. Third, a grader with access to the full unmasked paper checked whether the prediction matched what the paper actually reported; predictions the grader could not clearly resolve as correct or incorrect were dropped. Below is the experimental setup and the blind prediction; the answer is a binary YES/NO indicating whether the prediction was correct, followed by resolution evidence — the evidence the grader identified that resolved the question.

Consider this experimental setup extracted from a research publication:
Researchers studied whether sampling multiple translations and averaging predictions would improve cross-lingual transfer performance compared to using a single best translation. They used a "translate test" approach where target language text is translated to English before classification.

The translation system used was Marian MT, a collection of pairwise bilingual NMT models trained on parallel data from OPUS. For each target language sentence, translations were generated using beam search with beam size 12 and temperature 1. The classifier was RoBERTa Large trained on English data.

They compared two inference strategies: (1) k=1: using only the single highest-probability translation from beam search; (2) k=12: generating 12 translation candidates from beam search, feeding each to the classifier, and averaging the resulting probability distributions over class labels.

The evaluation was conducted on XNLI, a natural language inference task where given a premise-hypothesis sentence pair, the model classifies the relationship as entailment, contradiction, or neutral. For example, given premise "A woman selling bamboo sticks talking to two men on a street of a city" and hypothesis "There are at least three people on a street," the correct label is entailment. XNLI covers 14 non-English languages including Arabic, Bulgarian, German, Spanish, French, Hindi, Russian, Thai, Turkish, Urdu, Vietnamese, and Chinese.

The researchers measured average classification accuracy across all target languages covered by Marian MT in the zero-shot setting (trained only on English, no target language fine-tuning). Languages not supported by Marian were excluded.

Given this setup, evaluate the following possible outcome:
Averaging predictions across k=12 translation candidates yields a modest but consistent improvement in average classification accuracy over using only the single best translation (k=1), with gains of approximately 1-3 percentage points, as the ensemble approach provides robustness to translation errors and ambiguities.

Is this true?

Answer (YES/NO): NO